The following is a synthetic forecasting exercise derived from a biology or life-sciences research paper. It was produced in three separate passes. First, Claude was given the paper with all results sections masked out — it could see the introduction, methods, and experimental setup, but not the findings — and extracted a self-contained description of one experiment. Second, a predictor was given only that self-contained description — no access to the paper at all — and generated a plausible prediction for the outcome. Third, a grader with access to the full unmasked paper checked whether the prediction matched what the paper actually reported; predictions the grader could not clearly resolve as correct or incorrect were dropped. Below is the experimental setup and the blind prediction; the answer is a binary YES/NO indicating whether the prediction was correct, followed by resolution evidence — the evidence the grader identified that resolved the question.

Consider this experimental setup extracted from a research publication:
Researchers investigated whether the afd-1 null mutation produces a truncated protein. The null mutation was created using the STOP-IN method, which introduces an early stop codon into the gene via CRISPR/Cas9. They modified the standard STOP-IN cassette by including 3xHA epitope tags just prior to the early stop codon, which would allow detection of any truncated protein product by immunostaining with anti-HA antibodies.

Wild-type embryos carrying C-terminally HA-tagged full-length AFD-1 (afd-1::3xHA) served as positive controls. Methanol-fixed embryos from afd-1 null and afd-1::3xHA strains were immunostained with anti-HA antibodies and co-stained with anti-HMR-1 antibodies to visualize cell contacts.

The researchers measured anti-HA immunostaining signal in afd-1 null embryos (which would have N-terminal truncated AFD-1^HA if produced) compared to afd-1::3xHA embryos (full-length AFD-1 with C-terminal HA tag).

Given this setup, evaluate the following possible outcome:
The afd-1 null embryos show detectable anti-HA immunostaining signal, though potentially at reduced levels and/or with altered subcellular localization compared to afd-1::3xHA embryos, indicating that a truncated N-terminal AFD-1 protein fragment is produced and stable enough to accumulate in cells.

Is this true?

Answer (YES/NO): NO